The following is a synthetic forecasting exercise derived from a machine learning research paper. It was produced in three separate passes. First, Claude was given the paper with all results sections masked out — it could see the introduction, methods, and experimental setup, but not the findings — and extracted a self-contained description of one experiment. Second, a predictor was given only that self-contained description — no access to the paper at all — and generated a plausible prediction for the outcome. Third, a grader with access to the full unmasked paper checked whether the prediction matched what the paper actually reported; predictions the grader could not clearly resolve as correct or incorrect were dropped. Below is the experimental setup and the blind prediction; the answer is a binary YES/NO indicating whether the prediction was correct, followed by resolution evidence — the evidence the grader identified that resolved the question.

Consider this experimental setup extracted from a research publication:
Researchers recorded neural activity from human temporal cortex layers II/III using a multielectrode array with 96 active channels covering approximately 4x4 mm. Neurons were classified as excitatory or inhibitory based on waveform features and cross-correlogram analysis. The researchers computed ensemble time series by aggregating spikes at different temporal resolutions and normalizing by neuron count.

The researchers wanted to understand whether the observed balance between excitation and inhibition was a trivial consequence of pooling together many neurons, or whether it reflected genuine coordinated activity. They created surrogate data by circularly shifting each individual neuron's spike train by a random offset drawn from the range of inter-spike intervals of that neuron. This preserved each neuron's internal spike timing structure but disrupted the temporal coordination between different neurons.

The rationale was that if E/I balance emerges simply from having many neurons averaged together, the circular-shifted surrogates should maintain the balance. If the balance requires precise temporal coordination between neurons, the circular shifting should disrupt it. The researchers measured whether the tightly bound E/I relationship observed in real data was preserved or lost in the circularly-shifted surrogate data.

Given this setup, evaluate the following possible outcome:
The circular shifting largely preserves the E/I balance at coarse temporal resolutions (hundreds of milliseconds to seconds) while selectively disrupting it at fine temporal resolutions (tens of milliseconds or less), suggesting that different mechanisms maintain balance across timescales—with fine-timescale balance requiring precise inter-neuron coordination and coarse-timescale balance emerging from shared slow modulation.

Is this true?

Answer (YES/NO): NO